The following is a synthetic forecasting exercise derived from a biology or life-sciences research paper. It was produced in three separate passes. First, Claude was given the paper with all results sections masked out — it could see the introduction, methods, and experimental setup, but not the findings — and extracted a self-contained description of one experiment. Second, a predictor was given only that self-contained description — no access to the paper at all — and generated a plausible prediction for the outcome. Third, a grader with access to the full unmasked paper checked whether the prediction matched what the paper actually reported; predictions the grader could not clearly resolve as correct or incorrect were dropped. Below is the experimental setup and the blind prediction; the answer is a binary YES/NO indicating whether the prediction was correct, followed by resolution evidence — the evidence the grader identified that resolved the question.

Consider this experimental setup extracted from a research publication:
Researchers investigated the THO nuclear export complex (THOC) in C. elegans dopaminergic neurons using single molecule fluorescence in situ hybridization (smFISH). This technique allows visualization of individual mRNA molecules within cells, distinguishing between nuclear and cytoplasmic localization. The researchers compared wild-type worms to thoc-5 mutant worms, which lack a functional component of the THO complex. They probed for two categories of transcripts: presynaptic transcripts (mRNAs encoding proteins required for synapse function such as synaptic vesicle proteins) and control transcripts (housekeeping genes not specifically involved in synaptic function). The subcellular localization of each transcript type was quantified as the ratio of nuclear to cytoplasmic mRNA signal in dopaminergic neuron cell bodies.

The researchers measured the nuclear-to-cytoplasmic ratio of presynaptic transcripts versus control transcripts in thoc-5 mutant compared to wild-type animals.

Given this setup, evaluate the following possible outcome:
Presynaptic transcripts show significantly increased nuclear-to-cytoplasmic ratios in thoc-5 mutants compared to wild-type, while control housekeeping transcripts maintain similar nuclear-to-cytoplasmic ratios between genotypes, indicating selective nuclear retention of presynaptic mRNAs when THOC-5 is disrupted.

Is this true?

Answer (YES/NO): YES